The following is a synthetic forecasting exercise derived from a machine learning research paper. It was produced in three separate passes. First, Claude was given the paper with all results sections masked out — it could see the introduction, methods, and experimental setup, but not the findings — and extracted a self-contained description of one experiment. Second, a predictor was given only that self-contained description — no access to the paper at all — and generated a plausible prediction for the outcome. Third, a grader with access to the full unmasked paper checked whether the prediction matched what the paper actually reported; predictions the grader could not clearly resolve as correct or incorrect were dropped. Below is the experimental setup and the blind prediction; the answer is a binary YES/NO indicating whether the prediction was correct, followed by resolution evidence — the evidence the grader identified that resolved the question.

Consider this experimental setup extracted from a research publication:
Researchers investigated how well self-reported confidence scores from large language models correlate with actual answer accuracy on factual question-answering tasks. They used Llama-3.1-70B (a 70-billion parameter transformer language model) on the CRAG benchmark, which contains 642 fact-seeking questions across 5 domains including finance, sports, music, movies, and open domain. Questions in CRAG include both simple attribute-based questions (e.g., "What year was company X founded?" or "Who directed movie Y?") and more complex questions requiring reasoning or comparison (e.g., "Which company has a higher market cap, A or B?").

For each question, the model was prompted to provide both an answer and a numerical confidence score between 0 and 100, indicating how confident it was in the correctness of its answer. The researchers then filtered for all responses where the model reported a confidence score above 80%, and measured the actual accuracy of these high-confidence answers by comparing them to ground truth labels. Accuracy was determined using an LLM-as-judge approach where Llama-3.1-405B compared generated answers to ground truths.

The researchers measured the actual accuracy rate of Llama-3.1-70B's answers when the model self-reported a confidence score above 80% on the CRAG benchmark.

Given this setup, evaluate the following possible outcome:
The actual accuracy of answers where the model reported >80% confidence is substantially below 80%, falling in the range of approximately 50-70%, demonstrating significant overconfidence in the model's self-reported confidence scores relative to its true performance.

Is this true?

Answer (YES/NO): NO